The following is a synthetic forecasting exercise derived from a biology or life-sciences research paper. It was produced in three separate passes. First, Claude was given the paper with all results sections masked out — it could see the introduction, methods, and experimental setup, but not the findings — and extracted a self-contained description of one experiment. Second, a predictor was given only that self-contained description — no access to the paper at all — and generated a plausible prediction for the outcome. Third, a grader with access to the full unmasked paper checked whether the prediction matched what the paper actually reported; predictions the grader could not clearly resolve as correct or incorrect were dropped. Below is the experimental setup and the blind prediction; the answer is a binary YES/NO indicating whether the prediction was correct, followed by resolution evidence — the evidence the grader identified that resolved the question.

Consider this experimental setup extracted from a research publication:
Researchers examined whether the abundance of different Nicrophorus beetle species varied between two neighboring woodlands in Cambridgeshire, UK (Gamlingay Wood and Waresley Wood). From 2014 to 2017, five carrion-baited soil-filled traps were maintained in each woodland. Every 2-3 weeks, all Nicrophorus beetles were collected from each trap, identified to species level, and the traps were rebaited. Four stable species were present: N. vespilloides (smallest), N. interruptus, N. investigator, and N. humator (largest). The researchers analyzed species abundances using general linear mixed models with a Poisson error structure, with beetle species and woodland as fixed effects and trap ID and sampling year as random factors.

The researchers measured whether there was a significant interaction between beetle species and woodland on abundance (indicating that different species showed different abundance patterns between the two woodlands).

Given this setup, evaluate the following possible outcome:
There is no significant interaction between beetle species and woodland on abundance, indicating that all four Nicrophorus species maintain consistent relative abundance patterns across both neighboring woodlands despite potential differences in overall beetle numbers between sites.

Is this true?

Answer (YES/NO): NO